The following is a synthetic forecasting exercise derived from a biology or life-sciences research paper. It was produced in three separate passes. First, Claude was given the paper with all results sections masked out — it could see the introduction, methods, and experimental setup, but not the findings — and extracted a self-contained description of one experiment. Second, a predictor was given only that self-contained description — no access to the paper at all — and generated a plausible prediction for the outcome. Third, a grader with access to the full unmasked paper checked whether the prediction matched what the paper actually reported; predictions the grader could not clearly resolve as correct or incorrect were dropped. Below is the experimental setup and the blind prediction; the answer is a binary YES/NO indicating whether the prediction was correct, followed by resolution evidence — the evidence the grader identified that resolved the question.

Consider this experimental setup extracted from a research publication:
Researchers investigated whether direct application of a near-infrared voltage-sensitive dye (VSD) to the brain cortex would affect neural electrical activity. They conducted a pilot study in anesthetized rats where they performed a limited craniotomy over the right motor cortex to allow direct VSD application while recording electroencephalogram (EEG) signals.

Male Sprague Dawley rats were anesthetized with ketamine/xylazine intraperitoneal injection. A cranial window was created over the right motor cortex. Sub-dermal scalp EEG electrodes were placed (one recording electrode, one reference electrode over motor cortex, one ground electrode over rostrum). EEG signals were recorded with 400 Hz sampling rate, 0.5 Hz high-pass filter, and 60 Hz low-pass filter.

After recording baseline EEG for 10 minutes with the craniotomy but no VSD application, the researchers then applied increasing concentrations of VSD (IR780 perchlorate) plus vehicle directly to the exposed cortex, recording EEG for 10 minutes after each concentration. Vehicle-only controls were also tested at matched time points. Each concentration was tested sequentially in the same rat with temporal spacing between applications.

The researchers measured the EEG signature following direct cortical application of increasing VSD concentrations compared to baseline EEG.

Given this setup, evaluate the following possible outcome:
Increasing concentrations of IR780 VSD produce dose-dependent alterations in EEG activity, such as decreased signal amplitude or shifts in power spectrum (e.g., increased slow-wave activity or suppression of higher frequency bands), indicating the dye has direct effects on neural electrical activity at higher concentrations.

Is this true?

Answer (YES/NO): YES